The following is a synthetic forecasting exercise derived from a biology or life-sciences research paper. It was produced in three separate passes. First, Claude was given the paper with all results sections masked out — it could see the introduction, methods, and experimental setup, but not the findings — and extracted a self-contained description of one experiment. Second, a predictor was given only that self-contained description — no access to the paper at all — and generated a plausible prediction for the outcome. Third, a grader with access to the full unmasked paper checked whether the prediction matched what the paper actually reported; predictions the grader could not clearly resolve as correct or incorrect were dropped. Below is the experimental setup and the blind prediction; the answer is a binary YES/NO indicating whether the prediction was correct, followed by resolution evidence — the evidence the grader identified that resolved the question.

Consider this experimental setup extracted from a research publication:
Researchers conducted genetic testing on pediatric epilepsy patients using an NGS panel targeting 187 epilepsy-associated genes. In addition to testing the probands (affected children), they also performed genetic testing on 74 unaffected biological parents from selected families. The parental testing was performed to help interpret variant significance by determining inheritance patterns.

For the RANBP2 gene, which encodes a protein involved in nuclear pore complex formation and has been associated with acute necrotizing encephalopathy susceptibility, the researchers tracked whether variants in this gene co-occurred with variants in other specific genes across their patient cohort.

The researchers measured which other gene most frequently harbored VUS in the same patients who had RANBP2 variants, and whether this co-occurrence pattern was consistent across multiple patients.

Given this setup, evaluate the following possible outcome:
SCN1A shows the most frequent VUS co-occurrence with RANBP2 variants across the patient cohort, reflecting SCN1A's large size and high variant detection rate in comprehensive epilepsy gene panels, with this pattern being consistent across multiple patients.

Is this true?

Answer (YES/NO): NO